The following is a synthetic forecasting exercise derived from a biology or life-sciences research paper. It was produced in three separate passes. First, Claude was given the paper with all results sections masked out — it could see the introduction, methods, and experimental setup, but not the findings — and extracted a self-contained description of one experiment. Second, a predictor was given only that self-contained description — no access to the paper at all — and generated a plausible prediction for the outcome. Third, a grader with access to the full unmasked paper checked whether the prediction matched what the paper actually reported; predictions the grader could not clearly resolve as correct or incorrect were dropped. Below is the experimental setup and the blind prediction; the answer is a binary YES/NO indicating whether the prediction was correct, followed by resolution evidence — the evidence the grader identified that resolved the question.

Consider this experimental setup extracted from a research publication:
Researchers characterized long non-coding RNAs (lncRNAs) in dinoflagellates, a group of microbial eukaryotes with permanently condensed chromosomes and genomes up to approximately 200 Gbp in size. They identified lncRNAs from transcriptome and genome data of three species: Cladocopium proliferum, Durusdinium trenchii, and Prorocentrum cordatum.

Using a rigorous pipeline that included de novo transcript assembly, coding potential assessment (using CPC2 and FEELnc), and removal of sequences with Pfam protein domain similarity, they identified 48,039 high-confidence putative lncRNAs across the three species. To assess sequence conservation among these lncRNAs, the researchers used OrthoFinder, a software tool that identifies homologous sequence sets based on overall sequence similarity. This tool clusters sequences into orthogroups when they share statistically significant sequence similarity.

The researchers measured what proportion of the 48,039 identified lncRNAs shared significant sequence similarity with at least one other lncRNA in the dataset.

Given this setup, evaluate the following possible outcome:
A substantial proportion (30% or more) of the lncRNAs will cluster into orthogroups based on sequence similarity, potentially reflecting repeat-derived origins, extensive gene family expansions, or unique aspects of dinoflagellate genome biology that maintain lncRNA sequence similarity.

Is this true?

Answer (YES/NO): NO